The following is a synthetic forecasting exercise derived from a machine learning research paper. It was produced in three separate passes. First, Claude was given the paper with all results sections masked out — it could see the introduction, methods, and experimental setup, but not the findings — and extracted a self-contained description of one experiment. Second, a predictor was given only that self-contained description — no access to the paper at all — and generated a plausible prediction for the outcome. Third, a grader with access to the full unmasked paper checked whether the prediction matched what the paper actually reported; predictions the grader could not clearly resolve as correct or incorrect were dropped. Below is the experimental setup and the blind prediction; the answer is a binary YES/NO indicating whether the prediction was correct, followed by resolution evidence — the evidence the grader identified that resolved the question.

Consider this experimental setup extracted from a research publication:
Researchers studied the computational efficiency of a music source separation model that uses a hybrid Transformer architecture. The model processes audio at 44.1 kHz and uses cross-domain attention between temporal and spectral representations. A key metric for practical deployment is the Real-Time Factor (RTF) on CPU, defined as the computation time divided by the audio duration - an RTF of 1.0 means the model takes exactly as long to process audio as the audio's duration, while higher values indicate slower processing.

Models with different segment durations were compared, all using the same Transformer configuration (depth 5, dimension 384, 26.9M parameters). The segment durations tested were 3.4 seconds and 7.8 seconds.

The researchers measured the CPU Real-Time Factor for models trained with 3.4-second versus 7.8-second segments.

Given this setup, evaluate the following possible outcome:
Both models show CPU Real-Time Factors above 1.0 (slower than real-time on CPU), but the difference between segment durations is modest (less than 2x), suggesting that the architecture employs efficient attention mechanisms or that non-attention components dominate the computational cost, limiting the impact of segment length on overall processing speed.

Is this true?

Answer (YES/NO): YES